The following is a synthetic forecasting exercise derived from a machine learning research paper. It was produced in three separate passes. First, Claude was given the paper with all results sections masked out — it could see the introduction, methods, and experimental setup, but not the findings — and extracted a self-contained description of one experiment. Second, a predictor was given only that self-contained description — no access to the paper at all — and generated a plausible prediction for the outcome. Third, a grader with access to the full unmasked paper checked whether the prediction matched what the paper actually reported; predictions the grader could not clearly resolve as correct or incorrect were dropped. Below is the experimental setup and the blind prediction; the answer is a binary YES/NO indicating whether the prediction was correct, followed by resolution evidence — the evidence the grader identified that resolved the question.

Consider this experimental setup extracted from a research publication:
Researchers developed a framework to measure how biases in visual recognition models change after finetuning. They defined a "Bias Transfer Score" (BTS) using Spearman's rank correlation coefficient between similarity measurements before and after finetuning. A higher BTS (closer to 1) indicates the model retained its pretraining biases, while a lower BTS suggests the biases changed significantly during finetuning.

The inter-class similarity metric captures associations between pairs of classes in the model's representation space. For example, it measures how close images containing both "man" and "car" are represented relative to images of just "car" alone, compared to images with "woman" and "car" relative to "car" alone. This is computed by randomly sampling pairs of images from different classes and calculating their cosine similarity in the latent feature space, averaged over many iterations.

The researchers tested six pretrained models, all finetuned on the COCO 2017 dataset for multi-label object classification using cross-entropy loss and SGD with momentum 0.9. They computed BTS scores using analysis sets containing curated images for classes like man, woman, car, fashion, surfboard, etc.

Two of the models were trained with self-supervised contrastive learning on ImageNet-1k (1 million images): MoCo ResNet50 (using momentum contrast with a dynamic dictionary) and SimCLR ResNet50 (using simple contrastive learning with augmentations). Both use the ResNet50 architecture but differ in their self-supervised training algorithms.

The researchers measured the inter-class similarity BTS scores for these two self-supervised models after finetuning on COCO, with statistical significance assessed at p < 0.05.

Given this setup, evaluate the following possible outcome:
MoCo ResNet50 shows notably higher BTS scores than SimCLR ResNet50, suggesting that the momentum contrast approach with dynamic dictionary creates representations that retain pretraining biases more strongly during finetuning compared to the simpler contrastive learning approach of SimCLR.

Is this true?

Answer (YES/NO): NO